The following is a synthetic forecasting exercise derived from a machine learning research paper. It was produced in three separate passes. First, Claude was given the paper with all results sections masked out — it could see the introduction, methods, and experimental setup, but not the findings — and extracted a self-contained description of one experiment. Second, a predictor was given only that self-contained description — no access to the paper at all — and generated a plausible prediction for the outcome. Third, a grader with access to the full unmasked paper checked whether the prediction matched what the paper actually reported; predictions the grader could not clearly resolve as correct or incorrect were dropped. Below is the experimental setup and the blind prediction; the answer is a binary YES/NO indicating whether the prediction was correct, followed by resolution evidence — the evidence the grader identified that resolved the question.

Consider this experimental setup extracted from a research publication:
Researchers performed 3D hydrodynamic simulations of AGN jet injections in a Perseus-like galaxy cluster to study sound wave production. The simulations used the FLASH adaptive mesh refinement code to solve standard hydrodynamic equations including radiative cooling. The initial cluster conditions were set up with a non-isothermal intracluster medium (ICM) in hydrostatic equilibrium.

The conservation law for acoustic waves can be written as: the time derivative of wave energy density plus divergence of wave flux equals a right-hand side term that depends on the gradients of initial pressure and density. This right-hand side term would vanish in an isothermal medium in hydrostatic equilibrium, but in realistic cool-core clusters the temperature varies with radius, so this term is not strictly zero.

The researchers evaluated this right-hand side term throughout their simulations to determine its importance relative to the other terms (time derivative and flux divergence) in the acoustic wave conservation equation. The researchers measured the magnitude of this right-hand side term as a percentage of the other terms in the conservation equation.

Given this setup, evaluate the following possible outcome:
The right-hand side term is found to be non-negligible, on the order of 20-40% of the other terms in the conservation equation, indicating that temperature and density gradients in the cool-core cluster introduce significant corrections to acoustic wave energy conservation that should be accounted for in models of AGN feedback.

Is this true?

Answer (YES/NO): NO